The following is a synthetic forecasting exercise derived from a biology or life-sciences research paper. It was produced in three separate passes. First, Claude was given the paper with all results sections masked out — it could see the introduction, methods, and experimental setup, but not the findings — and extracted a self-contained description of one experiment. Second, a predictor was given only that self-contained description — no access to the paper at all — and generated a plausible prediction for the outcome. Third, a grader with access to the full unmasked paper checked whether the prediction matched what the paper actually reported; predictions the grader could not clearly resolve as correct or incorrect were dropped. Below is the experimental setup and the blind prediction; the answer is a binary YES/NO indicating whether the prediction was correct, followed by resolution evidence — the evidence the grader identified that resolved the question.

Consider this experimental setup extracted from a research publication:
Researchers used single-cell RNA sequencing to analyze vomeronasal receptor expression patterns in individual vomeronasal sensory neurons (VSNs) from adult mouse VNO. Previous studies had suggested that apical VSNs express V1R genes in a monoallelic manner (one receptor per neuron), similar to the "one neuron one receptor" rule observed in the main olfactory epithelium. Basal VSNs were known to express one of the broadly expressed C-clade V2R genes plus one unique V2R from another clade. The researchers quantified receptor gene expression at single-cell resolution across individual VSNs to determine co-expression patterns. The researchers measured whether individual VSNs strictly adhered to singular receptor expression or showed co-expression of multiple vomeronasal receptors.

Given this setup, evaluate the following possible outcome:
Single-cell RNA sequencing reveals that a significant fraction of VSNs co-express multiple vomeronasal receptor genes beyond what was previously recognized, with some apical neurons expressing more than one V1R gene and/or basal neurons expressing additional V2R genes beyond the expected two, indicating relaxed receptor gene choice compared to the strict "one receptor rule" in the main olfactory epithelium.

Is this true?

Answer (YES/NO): YES